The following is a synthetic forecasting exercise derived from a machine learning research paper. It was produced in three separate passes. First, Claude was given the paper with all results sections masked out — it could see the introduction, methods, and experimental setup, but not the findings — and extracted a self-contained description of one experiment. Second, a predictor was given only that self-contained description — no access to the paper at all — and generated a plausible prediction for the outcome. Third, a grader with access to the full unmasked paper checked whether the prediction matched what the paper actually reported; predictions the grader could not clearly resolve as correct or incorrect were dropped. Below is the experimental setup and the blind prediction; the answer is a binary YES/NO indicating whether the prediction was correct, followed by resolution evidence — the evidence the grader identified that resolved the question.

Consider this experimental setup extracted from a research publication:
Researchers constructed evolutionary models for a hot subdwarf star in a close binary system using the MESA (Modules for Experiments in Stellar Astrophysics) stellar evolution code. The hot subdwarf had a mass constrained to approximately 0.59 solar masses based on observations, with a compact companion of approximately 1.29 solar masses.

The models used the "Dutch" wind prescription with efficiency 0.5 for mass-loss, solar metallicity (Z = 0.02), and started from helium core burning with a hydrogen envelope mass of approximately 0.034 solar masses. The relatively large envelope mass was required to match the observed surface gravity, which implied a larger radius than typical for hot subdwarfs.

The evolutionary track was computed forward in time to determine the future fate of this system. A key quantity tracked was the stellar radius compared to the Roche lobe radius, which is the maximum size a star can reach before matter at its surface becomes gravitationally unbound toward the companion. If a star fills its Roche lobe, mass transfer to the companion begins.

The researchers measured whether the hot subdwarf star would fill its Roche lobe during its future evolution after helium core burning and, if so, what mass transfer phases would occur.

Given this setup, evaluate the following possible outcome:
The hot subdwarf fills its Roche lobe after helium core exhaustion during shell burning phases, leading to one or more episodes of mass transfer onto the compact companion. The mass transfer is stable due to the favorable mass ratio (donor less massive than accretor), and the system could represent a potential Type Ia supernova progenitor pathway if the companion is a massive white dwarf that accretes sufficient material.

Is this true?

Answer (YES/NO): NO